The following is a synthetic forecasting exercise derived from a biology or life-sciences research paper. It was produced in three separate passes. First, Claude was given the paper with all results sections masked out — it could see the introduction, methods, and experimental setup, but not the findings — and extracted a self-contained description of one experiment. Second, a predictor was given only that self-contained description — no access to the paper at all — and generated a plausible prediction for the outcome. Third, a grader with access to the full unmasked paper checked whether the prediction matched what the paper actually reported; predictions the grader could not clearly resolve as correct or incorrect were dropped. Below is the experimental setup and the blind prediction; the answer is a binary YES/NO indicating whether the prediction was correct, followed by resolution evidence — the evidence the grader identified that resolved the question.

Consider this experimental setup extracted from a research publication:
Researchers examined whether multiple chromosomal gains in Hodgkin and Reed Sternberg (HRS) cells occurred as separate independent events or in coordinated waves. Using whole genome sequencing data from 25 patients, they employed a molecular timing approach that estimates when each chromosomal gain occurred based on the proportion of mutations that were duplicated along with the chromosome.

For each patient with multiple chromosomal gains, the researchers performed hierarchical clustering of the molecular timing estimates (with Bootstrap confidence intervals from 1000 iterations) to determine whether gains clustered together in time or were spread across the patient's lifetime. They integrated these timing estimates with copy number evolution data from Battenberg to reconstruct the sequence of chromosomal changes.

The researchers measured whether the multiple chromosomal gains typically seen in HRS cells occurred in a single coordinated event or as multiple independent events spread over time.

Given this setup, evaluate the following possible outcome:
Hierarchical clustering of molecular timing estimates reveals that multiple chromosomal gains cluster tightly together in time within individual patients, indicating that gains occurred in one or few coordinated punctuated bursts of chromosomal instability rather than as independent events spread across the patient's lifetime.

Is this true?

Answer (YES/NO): NO